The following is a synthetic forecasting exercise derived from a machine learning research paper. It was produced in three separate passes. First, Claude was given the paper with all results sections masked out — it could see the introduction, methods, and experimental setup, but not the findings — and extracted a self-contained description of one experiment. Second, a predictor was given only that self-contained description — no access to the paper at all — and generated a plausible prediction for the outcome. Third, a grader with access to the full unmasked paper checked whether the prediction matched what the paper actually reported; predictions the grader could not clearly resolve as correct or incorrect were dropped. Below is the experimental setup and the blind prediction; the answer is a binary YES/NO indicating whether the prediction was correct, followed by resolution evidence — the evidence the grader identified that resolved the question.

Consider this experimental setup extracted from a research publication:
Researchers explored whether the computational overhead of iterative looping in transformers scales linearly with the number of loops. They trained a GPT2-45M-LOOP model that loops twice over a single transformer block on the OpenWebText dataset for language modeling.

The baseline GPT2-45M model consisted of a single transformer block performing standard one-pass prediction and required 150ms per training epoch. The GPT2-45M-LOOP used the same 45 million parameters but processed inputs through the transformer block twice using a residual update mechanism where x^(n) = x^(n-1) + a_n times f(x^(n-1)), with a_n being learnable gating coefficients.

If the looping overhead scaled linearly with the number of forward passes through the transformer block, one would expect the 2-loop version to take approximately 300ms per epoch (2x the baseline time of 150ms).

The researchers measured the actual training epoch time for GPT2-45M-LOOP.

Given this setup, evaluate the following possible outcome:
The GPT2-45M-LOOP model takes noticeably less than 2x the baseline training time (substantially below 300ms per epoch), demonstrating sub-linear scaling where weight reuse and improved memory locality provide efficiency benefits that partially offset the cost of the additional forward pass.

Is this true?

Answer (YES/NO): YES